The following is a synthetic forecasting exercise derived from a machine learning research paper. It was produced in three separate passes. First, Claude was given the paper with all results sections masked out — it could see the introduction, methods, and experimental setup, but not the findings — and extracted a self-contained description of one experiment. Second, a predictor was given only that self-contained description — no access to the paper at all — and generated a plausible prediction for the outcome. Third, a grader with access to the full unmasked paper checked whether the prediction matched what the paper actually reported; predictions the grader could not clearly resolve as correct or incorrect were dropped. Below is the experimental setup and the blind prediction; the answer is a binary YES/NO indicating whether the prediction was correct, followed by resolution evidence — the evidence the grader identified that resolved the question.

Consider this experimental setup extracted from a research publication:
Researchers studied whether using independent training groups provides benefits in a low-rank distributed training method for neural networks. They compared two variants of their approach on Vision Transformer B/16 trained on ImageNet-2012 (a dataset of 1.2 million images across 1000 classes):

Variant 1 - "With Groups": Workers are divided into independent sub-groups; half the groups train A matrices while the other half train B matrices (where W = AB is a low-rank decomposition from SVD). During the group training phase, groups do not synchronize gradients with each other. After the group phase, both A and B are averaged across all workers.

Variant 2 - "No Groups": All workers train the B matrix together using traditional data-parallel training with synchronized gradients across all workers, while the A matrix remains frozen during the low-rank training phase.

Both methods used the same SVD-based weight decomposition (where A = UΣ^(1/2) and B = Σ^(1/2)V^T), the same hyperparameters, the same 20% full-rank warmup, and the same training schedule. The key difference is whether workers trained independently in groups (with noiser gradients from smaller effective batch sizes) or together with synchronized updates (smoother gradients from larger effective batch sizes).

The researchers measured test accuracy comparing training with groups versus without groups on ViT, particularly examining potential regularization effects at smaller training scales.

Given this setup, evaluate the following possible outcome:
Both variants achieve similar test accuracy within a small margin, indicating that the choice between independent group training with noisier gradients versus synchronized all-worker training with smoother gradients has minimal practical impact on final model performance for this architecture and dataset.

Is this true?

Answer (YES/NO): NO